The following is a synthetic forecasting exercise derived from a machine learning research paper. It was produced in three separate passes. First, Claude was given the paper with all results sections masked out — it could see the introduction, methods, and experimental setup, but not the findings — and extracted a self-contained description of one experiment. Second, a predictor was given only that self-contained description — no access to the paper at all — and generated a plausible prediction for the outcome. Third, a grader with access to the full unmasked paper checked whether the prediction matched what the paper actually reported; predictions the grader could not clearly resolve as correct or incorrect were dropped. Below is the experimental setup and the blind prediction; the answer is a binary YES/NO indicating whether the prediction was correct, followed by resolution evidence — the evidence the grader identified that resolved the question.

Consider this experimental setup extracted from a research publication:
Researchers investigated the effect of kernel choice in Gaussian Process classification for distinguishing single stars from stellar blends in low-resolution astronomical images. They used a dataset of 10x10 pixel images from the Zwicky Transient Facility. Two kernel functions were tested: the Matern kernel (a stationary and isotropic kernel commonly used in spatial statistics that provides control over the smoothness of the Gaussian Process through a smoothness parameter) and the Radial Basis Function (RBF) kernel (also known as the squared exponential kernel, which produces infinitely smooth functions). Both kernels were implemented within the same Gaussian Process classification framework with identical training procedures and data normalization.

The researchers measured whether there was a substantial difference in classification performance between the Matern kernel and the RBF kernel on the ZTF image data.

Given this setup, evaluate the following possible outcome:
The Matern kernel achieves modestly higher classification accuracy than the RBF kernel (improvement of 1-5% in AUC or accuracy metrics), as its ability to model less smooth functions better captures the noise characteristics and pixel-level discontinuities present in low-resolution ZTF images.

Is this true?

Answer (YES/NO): NO